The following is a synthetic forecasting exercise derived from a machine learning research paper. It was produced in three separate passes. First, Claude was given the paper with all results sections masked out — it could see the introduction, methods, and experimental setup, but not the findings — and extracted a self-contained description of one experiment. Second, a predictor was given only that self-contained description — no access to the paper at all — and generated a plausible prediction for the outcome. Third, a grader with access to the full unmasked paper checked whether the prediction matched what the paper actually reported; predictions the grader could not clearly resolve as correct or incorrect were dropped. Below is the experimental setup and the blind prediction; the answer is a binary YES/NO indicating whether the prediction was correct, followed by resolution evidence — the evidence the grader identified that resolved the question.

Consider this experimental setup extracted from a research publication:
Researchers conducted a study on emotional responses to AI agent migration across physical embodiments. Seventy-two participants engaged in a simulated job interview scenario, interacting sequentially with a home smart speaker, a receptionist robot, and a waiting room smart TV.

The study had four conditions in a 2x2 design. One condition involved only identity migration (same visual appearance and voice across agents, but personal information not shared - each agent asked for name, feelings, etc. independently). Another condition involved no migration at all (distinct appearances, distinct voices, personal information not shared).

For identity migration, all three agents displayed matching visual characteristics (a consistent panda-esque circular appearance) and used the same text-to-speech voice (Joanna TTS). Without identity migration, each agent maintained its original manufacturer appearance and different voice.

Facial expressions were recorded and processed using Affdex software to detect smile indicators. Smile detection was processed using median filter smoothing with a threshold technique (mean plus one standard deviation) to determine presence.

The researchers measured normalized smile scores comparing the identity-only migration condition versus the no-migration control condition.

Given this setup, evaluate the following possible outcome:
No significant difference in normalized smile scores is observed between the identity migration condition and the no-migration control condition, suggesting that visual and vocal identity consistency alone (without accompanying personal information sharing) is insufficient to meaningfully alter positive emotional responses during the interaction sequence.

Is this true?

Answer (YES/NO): YES